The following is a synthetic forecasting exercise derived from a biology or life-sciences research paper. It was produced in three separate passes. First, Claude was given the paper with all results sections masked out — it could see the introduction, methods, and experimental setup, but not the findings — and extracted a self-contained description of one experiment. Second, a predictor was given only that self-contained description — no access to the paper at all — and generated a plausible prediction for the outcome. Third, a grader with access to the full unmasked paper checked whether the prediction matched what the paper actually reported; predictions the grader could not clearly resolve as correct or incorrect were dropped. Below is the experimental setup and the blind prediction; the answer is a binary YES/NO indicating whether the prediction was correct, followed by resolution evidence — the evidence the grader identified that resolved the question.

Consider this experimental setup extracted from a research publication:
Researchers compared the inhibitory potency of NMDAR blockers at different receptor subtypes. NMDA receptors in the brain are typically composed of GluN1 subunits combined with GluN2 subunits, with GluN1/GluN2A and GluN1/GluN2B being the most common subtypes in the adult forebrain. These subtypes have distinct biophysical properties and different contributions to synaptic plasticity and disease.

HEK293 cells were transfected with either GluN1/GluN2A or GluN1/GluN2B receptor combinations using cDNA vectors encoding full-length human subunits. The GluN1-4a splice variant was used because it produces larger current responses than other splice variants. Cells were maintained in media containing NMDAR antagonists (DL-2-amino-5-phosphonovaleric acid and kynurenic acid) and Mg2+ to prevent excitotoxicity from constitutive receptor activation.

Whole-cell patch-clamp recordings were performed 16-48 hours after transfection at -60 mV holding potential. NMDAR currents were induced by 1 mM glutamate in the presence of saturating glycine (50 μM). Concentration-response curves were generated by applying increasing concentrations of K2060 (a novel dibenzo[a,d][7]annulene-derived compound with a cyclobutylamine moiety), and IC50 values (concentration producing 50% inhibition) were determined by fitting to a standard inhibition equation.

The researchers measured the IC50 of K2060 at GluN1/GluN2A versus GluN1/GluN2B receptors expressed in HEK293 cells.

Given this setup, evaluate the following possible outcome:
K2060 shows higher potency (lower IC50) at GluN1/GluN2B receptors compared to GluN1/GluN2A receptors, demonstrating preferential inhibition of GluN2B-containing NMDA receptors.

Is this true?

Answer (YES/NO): NO